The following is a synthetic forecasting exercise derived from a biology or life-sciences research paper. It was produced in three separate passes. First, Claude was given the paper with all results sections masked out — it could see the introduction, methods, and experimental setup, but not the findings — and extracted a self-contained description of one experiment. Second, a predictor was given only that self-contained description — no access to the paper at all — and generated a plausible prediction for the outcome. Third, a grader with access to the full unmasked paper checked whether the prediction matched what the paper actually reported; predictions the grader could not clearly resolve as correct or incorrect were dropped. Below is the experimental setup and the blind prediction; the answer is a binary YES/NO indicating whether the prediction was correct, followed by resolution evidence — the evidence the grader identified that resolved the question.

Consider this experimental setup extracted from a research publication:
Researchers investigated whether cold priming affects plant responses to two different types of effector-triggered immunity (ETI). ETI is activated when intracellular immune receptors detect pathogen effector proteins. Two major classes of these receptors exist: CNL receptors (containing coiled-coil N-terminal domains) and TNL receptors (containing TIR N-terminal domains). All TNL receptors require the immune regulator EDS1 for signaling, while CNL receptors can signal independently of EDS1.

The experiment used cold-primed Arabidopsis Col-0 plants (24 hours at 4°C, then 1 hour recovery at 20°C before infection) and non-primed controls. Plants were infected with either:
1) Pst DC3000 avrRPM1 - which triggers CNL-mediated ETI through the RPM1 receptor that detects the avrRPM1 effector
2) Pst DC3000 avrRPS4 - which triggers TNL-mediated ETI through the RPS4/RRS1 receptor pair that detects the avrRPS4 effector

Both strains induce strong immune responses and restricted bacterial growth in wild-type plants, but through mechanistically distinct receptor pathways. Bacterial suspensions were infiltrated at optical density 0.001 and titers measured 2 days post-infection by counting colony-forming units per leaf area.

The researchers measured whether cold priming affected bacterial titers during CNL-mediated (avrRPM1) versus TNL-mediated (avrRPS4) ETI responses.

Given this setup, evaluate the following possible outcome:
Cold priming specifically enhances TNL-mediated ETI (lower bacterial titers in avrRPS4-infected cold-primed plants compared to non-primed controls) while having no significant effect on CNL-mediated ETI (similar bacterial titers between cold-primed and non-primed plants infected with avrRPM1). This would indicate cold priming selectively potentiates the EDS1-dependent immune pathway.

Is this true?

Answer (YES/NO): NO